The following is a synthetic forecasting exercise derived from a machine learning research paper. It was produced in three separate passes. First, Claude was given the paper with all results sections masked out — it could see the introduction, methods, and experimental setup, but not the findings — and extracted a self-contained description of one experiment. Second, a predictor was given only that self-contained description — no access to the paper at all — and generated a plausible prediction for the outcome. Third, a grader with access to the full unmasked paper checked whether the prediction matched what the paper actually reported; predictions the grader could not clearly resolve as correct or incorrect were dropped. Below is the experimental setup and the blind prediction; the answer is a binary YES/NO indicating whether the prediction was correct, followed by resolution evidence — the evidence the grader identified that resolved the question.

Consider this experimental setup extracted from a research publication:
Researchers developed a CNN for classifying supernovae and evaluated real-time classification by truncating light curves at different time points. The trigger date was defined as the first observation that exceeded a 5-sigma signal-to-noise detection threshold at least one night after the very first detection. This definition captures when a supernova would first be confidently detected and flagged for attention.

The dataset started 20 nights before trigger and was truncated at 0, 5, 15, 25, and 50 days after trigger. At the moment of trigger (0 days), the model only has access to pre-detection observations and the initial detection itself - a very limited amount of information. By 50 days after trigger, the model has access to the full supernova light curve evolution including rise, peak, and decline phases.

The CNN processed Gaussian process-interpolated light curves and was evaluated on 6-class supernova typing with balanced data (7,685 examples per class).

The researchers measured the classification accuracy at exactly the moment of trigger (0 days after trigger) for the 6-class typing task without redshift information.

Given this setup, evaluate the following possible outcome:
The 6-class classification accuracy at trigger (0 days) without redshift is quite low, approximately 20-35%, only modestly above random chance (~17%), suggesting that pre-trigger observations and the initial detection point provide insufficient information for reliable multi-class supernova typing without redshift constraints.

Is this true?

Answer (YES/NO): NO